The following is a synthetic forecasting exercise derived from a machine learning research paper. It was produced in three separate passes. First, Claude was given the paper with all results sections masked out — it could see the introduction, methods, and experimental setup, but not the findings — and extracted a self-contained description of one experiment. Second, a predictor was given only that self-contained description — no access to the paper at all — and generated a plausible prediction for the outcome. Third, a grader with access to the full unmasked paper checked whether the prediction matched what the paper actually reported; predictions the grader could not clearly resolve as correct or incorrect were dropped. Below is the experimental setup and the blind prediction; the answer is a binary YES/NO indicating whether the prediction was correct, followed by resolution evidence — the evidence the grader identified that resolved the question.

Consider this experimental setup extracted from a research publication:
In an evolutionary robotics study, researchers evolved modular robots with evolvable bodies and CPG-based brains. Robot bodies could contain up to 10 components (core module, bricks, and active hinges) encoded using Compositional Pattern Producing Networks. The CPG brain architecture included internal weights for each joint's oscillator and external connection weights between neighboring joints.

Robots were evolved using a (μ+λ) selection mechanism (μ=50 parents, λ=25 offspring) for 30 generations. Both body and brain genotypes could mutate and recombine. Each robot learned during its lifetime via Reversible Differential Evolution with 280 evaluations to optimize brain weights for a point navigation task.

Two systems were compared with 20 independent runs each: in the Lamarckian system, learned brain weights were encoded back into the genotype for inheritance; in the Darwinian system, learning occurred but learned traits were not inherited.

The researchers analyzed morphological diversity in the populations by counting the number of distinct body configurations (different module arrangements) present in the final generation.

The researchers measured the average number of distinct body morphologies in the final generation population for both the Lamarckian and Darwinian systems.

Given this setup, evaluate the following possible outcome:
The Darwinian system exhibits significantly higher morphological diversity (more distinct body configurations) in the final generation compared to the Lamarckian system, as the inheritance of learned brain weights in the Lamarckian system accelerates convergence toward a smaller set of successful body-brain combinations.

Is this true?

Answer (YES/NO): YES